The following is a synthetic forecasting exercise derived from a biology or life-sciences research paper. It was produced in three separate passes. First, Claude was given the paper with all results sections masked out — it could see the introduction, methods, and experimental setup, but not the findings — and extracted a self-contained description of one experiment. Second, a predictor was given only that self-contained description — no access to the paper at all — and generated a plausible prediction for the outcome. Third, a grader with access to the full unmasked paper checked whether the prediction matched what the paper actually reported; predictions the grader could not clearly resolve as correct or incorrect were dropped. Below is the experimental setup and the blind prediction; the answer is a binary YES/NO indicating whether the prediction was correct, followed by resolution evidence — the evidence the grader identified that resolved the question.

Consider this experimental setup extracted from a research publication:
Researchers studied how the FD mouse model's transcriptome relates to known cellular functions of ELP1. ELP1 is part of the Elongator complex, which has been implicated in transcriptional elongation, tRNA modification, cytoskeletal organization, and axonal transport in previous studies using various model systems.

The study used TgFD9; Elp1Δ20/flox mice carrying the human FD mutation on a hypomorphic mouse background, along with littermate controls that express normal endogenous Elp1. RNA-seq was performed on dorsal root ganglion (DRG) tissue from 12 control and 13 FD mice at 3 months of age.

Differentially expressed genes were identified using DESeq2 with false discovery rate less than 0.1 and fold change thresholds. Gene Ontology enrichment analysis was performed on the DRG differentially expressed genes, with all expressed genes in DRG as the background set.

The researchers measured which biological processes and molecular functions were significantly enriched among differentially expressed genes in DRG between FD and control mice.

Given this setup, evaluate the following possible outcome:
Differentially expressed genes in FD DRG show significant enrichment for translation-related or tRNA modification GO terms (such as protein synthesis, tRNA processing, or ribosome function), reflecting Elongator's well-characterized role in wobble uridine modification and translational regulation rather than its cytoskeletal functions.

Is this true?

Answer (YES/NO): NO